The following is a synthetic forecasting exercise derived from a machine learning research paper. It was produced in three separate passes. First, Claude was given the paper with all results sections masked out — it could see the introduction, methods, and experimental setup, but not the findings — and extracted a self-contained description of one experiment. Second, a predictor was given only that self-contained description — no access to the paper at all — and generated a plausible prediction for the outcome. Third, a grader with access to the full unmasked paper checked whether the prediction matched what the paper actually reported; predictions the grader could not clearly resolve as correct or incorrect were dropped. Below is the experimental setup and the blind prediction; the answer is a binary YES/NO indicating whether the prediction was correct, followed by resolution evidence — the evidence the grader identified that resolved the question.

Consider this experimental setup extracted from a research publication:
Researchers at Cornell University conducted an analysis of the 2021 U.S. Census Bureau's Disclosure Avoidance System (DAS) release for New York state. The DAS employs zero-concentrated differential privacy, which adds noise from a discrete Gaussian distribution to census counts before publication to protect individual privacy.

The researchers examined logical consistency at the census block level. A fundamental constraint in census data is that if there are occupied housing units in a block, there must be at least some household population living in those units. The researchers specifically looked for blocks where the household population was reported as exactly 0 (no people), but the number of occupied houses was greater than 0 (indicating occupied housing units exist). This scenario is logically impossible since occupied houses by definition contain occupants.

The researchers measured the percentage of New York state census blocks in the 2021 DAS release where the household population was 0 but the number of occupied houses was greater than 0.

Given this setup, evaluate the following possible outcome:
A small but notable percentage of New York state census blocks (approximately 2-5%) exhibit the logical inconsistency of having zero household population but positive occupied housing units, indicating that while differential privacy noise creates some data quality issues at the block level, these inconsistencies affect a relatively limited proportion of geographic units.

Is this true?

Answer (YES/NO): NO